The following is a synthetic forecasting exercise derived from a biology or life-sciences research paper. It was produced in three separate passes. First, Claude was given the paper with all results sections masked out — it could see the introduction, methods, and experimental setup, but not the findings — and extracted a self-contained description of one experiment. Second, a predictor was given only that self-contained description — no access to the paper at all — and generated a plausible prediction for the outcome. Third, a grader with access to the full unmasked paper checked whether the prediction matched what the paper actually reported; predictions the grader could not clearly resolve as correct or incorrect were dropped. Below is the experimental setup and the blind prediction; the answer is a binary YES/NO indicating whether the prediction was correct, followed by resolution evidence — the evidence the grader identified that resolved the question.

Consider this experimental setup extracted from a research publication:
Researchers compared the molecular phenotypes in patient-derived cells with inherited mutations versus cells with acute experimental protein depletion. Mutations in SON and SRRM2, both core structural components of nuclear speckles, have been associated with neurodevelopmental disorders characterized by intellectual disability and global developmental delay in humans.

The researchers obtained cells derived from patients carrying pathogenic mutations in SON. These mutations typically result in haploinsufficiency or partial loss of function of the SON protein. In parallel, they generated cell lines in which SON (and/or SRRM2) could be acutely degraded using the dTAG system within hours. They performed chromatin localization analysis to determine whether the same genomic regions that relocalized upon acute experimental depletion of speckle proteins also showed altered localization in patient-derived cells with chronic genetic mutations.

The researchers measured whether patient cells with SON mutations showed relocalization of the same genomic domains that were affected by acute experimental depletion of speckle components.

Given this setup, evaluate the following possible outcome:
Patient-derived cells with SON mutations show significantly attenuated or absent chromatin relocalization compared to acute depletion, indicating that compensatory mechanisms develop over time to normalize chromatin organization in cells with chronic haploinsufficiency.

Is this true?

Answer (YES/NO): NO